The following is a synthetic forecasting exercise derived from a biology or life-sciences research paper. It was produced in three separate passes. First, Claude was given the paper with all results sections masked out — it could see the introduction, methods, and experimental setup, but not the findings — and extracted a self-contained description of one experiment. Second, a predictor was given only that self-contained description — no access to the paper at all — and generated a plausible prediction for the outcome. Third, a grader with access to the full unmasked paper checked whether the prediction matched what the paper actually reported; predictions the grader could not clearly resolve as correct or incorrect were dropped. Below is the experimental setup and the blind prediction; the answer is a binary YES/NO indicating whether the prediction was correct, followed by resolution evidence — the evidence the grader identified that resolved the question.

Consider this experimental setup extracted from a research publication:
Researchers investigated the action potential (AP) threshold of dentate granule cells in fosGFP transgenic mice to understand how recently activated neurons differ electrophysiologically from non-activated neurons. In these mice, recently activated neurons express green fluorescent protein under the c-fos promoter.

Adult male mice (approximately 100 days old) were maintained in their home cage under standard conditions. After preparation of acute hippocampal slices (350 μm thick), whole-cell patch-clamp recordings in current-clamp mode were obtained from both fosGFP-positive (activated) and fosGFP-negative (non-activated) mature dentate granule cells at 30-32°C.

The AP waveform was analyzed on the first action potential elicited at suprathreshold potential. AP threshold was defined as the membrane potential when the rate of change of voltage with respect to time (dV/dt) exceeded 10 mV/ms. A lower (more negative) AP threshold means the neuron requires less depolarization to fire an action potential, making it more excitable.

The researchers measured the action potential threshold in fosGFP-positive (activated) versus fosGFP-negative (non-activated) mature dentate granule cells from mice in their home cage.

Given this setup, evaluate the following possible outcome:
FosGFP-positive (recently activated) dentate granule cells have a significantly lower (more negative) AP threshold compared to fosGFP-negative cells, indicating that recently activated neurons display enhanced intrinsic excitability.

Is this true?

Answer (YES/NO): NO